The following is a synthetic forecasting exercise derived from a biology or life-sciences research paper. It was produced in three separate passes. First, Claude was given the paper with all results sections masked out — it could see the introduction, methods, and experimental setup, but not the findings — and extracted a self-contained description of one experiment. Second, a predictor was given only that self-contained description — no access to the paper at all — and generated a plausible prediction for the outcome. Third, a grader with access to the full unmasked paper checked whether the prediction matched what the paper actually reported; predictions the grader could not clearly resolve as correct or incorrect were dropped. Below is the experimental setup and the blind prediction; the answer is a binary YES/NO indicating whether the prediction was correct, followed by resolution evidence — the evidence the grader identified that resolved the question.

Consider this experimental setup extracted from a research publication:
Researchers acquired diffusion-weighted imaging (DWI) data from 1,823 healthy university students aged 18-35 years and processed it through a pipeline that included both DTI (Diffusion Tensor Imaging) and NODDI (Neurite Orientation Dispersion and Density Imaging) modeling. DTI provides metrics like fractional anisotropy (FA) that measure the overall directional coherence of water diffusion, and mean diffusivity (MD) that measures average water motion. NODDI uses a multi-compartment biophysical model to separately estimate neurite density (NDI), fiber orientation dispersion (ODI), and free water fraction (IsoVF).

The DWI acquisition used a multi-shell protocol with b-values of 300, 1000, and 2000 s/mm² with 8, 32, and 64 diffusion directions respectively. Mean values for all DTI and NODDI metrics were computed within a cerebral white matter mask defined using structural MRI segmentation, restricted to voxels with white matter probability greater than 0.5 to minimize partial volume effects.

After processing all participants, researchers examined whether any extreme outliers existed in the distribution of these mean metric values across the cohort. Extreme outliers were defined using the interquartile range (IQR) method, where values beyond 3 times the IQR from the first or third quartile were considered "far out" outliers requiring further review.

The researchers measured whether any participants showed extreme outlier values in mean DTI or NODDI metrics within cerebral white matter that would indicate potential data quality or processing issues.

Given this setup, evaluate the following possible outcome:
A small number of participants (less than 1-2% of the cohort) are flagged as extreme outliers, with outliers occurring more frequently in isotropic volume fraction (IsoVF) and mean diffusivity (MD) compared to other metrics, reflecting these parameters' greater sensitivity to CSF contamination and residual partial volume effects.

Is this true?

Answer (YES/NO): NO